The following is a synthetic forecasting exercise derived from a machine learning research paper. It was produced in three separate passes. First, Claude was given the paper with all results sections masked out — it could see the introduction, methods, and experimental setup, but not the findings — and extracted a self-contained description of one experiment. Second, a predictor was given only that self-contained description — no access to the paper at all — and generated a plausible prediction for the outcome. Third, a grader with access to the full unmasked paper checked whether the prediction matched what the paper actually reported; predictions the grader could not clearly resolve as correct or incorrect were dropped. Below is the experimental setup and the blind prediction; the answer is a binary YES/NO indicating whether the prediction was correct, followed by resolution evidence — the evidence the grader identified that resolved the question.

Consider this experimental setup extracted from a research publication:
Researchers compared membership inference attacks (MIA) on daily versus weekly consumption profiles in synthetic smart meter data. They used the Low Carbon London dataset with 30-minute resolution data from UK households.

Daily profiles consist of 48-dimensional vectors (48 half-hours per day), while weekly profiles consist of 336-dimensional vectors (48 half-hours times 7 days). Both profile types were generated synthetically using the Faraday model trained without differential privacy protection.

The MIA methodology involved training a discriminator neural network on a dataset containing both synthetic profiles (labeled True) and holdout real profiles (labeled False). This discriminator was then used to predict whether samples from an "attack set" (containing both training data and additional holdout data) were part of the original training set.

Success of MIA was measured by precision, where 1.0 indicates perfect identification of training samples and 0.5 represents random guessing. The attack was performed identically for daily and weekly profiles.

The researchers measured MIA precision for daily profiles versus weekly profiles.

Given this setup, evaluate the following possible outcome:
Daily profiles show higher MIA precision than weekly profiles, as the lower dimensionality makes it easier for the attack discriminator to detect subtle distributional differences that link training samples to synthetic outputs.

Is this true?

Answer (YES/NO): NO